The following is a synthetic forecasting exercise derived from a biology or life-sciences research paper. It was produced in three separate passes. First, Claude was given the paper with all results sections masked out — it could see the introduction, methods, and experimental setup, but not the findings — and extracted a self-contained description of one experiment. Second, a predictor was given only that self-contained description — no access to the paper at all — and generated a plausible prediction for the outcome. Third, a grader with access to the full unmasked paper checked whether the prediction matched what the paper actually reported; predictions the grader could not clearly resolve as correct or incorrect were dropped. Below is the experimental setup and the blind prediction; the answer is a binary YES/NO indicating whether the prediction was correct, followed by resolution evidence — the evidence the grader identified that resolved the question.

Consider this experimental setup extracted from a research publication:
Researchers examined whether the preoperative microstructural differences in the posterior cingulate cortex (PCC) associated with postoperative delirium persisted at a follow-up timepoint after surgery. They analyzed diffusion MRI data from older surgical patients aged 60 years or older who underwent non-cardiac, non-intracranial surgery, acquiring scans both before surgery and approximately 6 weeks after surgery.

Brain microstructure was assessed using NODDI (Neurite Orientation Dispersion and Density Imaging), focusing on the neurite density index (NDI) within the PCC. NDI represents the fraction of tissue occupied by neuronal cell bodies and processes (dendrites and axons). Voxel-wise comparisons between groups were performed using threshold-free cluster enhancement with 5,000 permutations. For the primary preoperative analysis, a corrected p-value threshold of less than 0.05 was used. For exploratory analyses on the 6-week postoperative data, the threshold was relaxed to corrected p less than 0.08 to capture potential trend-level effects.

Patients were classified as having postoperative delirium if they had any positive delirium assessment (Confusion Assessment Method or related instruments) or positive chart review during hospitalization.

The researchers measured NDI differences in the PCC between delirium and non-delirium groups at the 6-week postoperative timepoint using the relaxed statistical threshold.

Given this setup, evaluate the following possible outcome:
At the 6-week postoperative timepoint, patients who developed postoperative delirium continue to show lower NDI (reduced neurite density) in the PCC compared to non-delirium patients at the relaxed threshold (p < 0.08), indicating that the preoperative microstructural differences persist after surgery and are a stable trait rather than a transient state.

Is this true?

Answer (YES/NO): YES